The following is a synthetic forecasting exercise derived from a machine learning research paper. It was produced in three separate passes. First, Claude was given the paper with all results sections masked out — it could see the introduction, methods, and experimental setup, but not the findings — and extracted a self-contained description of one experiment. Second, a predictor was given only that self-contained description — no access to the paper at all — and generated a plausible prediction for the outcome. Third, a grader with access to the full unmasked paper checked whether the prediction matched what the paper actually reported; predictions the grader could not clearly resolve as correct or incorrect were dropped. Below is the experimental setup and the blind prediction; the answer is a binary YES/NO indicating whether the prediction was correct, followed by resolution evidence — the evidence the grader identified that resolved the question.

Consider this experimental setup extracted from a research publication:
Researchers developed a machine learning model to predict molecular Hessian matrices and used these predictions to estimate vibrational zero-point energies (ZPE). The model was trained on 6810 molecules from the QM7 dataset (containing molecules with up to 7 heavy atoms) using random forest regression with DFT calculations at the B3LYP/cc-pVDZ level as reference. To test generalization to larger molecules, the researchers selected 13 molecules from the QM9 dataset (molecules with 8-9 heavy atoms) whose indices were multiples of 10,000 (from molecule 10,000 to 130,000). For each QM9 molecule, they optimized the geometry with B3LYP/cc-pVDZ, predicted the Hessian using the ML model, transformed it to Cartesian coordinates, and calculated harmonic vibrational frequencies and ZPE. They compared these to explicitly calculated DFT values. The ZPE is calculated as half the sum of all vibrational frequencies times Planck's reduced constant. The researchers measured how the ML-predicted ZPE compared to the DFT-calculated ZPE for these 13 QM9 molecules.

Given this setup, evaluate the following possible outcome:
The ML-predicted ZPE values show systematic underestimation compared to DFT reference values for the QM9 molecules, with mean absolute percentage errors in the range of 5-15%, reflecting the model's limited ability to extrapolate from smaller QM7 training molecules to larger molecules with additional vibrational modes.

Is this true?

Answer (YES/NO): NO